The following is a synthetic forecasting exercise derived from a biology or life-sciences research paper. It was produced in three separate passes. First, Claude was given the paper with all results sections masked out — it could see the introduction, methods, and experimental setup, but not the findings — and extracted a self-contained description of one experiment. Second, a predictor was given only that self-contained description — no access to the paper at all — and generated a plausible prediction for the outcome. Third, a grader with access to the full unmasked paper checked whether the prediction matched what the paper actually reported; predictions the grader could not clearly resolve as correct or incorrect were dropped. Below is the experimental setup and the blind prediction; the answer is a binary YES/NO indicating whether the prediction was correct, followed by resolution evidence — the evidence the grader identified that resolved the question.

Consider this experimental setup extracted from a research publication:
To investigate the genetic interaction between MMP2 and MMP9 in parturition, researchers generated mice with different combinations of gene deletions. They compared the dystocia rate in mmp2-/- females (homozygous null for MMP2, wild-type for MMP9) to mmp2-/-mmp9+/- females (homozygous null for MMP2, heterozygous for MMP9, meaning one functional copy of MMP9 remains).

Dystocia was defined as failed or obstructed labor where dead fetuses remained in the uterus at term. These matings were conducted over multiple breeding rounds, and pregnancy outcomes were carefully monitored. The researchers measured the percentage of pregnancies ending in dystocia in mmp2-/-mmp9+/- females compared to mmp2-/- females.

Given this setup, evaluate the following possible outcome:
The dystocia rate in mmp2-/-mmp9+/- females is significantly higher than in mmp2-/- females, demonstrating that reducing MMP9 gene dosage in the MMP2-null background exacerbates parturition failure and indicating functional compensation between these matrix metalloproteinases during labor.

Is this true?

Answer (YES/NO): YES